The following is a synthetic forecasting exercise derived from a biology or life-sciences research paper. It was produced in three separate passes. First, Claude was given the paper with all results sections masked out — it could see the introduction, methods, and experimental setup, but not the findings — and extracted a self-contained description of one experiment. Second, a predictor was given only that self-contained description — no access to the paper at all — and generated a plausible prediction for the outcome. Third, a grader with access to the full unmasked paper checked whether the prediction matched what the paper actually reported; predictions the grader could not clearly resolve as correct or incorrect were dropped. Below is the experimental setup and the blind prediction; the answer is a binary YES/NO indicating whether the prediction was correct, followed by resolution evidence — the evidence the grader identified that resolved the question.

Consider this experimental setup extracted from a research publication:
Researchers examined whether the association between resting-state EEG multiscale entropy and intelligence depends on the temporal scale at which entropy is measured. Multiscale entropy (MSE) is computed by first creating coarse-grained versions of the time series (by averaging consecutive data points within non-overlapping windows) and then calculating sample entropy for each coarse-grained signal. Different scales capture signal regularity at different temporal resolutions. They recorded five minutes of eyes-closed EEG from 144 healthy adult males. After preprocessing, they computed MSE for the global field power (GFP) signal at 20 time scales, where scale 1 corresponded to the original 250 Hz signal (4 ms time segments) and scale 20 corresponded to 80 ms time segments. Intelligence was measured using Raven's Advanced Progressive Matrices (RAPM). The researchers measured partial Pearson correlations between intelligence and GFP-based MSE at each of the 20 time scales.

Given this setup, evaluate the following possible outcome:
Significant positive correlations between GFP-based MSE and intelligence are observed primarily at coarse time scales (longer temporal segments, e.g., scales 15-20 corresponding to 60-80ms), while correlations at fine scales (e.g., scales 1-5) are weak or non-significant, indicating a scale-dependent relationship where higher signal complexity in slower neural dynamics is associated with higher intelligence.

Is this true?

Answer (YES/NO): NO